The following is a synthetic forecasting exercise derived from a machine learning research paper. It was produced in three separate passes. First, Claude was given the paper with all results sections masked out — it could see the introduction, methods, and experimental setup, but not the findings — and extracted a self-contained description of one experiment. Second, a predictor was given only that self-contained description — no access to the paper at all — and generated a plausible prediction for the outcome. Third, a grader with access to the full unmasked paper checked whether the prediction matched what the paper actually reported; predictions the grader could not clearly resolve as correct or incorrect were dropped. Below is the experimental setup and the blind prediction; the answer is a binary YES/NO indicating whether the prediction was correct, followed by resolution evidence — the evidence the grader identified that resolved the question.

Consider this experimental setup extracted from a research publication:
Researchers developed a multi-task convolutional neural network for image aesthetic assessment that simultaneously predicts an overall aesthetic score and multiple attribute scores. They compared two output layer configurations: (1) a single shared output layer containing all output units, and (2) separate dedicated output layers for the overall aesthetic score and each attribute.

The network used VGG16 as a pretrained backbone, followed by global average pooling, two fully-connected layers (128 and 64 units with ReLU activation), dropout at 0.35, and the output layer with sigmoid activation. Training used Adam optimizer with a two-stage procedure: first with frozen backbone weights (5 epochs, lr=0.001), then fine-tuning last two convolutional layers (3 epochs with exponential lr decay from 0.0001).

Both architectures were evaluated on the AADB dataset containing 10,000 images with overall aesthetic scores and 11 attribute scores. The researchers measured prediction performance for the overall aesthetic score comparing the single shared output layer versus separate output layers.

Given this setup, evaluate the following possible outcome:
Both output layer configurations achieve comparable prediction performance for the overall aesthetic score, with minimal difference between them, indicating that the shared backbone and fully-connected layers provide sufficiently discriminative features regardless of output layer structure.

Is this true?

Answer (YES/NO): YES